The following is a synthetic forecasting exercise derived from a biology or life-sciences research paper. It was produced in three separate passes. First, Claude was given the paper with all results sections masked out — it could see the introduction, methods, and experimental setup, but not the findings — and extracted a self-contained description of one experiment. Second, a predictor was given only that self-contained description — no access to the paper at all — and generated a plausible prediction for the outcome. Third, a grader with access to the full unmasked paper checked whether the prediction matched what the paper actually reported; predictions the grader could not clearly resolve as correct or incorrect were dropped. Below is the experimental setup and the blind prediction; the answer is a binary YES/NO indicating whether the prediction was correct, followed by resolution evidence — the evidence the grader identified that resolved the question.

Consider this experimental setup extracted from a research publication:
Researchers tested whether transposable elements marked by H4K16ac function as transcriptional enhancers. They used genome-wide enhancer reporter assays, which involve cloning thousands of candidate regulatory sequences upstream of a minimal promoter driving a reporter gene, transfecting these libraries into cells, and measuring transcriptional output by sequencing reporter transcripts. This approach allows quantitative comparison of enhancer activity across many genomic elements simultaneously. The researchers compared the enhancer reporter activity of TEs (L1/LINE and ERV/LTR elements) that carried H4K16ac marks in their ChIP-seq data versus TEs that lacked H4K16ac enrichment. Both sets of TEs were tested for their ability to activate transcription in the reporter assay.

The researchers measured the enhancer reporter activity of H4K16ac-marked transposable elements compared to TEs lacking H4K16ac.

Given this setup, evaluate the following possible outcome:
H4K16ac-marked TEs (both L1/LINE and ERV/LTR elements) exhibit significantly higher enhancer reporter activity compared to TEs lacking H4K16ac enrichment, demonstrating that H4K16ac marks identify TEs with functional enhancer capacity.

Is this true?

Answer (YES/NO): YES